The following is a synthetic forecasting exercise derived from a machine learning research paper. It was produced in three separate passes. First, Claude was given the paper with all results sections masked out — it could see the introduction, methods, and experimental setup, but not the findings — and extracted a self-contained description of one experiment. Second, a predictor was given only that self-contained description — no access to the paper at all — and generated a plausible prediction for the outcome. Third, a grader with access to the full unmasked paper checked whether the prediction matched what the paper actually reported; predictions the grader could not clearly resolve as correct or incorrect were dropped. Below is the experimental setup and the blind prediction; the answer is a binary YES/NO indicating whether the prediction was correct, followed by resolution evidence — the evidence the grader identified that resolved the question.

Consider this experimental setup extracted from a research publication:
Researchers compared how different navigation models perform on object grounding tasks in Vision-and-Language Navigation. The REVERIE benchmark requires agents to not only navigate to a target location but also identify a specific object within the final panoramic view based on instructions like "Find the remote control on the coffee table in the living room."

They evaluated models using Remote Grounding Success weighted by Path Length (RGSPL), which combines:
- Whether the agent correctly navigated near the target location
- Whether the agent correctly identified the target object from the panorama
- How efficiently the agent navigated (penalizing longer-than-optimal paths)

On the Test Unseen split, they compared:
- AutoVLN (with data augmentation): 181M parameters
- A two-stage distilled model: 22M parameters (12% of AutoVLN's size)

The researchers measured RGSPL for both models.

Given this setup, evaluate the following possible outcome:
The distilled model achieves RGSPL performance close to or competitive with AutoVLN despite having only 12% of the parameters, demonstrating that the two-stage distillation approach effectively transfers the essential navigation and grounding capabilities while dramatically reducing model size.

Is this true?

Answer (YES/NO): YES